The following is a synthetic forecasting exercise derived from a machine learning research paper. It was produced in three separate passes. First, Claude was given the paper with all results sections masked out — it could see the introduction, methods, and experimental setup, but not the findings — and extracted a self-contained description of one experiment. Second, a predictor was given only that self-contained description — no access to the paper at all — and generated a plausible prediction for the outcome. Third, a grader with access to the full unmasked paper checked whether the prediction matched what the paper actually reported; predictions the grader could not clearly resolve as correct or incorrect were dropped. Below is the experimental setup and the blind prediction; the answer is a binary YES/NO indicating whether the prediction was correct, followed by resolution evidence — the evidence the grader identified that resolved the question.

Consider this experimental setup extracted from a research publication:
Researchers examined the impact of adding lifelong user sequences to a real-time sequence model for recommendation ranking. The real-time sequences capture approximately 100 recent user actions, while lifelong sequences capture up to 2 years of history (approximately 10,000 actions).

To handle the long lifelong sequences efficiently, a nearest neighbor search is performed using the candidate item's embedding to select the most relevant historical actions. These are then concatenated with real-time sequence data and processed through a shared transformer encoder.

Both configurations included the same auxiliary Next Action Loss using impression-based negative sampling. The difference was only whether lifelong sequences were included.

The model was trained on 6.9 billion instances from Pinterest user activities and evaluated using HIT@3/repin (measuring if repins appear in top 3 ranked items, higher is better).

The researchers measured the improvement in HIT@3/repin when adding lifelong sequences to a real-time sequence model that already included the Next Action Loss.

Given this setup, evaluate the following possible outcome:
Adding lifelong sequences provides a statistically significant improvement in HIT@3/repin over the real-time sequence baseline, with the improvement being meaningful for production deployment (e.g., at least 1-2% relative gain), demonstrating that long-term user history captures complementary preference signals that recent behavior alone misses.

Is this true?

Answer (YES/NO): YES